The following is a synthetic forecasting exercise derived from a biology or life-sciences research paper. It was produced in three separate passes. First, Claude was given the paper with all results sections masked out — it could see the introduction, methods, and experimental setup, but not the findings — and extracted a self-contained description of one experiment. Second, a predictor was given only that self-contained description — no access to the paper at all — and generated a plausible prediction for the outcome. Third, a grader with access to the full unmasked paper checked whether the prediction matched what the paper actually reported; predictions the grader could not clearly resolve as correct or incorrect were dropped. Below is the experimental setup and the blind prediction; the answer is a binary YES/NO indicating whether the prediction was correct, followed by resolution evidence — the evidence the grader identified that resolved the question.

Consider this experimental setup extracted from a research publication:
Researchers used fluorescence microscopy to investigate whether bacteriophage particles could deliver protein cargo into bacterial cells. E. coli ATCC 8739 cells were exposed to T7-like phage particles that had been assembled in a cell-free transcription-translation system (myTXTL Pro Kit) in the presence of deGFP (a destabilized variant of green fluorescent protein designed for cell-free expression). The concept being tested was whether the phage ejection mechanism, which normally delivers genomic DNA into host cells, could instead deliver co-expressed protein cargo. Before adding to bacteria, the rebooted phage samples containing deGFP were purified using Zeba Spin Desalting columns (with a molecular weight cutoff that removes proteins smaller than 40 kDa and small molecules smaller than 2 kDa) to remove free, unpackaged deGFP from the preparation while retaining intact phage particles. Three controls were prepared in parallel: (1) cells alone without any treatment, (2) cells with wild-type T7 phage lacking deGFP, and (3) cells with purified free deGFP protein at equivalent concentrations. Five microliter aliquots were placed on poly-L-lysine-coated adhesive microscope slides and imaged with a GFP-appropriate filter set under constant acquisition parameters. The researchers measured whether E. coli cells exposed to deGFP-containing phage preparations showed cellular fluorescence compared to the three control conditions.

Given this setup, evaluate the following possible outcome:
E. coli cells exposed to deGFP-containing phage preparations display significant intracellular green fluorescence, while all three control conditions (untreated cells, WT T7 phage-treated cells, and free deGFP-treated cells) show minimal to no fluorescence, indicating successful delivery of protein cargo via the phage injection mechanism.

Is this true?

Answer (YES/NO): NO